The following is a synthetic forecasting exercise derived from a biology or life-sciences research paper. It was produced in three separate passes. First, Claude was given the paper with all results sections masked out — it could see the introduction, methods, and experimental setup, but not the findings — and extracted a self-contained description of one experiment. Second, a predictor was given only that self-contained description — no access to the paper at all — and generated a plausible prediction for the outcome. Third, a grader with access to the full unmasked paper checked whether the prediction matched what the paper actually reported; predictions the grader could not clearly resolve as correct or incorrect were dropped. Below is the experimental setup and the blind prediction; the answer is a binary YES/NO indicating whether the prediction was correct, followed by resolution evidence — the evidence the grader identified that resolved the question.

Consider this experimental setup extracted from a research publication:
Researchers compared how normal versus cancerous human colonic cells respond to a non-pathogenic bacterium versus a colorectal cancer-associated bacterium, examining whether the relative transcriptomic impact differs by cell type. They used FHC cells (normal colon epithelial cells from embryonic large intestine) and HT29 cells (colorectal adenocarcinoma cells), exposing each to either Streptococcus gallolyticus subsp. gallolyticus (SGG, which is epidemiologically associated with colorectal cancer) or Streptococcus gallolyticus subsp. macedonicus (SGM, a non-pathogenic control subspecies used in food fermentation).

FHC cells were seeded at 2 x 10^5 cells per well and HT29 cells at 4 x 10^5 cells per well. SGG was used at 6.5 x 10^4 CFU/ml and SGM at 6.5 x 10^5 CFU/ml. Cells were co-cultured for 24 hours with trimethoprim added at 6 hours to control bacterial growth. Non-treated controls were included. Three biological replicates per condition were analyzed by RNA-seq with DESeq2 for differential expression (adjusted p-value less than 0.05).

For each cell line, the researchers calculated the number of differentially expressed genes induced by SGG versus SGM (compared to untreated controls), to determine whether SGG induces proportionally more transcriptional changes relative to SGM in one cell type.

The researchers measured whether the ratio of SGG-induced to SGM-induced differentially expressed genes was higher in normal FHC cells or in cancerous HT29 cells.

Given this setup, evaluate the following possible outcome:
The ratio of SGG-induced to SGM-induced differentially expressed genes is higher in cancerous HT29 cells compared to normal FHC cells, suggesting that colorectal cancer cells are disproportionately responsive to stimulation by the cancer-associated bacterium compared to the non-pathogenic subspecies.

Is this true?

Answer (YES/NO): YES